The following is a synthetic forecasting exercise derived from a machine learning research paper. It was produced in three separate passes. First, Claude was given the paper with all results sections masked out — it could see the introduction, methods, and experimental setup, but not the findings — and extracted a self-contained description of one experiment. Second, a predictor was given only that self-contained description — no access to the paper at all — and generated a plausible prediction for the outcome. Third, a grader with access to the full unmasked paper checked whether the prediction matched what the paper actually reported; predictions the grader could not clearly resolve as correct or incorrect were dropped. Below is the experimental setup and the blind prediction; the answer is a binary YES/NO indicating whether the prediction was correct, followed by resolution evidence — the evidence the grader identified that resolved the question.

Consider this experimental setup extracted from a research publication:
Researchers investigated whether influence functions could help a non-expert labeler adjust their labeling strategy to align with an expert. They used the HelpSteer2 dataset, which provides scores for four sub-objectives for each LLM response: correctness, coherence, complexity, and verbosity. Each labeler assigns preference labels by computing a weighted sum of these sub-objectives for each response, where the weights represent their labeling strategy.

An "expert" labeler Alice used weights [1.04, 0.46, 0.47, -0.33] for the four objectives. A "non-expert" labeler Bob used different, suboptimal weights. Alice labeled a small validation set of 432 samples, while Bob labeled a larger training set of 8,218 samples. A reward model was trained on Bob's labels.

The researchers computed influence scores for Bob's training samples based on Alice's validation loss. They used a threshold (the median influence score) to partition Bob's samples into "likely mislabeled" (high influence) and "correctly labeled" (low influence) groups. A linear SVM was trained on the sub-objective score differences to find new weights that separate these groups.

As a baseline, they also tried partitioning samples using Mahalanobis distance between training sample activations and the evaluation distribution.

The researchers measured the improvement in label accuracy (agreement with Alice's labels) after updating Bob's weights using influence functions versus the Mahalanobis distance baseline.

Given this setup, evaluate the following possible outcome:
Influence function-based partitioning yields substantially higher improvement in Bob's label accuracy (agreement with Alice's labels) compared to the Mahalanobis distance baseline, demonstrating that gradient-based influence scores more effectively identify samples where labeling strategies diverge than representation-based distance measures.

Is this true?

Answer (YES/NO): YES